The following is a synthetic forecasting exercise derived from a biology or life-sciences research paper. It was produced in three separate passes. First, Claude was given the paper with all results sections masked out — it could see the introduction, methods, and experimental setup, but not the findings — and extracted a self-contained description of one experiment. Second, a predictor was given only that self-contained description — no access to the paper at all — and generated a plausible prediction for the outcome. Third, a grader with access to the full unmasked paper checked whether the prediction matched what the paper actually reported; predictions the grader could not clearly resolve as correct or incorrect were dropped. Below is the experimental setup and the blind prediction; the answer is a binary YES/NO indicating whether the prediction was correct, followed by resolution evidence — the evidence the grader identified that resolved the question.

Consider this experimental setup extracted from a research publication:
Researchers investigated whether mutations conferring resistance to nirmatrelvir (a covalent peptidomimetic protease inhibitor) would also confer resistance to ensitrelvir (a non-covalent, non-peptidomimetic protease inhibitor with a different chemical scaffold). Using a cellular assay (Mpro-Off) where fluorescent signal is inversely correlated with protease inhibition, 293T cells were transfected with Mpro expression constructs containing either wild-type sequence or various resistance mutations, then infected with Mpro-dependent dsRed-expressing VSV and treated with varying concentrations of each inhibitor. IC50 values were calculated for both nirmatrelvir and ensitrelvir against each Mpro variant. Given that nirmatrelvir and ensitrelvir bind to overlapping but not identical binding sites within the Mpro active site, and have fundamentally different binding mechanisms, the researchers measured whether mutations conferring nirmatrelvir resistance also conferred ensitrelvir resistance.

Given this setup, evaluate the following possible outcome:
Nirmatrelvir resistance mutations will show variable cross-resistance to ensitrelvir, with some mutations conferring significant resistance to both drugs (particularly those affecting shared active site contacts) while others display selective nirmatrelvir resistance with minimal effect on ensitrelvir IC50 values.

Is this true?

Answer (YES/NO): NO